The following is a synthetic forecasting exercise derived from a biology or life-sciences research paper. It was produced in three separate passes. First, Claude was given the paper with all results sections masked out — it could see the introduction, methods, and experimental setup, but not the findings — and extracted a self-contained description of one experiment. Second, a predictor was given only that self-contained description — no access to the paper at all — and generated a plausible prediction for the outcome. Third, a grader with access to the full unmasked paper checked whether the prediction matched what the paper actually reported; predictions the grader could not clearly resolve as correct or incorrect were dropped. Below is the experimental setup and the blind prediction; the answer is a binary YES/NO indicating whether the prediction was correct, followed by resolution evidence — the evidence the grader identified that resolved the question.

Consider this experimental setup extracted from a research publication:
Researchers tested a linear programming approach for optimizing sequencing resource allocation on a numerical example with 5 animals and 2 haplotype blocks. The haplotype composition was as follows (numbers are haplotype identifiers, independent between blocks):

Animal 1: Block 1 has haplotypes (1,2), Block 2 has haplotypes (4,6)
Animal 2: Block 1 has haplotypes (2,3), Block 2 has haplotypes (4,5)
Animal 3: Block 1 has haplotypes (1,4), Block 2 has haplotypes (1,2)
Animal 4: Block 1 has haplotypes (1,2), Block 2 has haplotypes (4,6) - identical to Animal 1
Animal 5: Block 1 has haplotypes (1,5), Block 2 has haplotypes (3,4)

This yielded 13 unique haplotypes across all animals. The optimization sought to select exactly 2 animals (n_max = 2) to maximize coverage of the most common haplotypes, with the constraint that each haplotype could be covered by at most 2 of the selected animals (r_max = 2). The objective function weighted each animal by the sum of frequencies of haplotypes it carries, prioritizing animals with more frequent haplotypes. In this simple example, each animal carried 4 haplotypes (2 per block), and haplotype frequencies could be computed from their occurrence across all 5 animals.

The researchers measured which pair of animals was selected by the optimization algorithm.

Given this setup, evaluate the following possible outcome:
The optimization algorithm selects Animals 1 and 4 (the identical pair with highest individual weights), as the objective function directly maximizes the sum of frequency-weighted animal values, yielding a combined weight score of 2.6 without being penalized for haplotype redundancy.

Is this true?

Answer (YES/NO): NO